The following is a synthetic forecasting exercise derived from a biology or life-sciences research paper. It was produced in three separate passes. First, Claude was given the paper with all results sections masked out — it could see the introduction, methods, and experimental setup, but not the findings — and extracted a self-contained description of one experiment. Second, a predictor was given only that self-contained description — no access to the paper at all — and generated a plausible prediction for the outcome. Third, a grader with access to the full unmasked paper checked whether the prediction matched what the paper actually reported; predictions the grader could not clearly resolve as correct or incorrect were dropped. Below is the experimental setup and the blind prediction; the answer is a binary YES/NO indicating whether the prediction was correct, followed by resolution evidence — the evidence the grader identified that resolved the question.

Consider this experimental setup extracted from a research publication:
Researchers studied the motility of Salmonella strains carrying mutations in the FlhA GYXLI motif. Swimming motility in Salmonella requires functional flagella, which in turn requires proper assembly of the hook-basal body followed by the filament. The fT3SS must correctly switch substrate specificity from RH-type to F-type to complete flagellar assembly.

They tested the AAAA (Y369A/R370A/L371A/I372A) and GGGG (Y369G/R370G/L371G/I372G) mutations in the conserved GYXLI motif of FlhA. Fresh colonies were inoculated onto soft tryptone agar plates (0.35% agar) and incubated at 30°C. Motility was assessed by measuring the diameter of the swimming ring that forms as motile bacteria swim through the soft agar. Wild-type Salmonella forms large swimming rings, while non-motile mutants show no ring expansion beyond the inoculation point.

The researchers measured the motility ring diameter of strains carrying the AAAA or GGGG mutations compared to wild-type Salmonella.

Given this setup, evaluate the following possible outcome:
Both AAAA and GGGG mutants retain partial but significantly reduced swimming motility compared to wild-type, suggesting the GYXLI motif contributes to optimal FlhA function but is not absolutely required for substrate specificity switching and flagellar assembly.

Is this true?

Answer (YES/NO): NO